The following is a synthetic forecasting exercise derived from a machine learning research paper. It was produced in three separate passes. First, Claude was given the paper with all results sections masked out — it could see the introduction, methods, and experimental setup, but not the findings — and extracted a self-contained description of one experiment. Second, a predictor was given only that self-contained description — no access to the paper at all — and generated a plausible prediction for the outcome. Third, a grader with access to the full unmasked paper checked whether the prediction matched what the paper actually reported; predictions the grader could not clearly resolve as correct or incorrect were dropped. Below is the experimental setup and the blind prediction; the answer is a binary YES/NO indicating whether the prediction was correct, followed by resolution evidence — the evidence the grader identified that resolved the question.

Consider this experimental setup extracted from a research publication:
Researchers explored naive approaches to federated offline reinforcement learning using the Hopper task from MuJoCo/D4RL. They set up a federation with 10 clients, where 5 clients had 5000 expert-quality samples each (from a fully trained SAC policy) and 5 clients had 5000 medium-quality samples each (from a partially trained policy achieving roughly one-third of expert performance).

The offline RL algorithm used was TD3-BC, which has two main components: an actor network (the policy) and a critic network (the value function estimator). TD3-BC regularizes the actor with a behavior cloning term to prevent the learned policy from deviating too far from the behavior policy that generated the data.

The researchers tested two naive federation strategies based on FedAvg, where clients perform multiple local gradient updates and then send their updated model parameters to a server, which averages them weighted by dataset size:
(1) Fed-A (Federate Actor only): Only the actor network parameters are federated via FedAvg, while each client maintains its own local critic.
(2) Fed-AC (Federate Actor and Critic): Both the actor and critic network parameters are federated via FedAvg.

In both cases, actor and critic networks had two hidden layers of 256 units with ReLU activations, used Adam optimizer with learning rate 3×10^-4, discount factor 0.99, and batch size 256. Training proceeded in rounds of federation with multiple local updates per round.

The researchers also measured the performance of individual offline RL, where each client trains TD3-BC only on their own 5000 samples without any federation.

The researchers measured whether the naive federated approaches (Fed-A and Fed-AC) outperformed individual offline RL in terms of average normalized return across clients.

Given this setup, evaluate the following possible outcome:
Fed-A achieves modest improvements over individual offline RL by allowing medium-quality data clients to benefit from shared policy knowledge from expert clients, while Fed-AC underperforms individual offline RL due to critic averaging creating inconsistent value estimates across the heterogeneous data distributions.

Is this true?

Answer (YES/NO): NO